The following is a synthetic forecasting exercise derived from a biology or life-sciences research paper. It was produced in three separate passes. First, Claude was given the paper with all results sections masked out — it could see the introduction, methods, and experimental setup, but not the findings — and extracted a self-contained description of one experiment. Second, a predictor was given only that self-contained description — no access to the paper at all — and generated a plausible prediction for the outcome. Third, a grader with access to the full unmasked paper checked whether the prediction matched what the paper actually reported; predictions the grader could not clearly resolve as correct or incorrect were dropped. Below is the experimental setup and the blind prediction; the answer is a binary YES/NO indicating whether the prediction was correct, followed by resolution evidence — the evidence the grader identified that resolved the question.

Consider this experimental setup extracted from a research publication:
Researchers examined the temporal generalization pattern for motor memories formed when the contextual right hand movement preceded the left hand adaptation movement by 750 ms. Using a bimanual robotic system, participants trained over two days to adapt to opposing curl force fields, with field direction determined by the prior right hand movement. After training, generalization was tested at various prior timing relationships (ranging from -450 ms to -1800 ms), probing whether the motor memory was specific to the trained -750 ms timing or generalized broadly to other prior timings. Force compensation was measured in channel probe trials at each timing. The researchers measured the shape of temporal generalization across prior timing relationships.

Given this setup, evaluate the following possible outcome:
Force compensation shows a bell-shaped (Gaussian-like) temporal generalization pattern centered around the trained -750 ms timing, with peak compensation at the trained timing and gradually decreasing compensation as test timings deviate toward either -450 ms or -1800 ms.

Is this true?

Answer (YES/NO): NO